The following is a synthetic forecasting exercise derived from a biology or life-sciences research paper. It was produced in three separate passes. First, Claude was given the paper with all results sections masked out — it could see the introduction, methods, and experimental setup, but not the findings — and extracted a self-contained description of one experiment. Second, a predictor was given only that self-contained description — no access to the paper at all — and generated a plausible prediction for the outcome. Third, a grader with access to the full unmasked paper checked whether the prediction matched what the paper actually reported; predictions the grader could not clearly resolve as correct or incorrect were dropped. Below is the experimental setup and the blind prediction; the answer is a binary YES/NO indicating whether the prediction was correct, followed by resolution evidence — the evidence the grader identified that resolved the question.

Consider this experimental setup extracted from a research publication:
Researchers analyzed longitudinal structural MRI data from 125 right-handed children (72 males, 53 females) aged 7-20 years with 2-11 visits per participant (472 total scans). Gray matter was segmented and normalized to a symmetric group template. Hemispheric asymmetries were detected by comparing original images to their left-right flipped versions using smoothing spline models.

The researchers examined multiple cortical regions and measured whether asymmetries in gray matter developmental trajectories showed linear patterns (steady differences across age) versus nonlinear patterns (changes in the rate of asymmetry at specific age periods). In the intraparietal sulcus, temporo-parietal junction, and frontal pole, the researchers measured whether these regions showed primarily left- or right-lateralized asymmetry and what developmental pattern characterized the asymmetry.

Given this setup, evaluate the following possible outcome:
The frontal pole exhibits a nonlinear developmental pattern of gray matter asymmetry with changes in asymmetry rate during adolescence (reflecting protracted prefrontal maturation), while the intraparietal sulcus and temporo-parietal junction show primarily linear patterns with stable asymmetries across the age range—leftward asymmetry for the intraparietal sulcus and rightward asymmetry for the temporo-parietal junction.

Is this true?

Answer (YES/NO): NO